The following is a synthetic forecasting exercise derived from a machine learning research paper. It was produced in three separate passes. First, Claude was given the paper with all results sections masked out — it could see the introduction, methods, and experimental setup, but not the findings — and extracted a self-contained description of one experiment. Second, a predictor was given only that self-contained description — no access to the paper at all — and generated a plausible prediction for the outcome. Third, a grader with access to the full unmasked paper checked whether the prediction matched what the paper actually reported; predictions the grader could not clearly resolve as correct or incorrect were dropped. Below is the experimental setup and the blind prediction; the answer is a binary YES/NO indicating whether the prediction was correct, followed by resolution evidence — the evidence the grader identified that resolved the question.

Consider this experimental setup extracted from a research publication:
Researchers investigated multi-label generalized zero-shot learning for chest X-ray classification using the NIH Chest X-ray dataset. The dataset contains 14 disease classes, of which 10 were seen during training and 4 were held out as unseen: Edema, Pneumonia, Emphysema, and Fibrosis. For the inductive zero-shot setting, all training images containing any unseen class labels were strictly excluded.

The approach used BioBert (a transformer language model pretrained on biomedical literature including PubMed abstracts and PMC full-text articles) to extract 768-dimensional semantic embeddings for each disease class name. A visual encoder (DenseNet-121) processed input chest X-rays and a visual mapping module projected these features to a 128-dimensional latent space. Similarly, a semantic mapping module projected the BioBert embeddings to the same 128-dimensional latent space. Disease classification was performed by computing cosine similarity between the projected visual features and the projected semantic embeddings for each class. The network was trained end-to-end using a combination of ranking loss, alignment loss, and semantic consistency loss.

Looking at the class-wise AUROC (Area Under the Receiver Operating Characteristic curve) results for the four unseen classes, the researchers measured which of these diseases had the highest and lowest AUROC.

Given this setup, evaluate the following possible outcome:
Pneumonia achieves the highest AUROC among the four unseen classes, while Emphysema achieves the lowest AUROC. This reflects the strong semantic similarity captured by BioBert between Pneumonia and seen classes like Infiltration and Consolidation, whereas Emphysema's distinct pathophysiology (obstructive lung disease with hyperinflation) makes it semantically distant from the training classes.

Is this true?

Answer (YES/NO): NO